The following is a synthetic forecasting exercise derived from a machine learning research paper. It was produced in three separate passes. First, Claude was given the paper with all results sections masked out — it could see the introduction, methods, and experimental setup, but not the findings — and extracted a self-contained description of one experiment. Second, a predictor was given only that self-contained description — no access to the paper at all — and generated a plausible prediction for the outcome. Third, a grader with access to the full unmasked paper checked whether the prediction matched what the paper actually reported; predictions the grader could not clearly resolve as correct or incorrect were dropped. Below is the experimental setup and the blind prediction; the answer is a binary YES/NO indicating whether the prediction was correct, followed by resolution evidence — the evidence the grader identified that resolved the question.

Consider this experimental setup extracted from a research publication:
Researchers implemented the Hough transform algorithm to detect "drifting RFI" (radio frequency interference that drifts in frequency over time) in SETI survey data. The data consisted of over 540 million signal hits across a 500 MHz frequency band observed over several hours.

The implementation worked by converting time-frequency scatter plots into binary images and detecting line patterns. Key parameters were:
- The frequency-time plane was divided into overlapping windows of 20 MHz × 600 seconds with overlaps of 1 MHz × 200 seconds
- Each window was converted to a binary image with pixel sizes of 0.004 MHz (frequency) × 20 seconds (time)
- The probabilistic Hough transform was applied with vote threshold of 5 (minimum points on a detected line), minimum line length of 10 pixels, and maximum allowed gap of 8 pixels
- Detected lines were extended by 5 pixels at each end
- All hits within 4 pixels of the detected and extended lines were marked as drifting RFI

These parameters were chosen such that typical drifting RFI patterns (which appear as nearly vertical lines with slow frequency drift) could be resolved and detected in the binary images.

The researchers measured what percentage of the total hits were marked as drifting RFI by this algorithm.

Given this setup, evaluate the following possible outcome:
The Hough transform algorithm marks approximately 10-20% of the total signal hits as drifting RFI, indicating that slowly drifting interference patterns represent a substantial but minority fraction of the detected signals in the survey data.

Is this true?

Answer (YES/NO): NO